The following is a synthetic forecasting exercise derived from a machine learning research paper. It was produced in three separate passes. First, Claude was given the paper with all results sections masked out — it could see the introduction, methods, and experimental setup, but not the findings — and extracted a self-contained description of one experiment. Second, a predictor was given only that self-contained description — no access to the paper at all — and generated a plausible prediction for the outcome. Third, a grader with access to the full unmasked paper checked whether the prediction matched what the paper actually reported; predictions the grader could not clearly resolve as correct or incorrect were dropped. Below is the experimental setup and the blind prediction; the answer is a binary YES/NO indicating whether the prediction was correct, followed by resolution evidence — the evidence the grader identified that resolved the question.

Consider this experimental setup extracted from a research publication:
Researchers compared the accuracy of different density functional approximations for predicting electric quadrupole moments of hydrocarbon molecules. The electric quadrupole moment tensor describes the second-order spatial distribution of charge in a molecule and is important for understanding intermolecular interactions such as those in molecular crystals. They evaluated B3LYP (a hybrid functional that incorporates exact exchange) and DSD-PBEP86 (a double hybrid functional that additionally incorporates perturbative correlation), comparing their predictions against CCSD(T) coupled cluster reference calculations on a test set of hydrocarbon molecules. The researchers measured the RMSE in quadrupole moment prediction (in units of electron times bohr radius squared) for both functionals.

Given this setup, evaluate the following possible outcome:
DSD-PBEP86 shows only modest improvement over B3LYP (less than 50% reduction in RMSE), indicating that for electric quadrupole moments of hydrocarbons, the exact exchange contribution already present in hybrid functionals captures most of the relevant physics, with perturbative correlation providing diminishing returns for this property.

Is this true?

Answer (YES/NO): YES